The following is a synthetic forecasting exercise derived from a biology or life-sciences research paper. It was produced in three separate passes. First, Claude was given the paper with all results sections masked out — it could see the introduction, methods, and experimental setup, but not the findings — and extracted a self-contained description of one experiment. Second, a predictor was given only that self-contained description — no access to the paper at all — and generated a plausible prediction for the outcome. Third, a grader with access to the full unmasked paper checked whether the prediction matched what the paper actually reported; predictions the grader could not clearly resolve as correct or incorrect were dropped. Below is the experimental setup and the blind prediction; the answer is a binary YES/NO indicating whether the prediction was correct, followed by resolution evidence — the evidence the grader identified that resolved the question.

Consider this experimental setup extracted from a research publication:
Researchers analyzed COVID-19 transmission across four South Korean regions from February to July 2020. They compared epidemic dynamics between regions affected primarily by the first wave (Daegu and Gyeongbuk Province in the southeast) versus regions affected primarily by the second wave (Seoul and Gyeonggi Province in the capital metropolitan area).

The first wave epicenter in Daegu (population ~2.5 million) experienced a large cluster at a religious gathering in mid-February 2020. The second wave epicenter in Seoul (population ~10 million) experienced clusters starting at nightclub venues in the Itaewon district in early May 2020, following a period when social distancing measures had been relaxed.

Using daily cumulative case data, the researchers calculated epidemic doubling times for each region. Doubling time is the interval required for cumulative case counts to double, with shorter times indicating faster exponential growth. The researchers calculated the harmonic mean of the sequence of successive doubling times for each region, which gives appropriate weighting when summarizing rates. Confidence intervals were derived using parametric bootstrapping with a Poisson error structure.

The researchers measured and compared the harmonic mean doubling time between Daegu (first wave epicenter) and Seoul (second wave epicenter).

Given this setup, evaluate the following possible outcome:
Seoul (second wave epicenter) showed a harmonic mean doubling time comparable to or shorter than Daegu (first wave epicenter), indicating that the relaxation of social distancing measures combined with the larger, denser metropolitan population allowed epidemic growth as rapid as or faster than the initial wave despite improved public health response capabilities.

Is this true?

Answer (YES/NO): NO